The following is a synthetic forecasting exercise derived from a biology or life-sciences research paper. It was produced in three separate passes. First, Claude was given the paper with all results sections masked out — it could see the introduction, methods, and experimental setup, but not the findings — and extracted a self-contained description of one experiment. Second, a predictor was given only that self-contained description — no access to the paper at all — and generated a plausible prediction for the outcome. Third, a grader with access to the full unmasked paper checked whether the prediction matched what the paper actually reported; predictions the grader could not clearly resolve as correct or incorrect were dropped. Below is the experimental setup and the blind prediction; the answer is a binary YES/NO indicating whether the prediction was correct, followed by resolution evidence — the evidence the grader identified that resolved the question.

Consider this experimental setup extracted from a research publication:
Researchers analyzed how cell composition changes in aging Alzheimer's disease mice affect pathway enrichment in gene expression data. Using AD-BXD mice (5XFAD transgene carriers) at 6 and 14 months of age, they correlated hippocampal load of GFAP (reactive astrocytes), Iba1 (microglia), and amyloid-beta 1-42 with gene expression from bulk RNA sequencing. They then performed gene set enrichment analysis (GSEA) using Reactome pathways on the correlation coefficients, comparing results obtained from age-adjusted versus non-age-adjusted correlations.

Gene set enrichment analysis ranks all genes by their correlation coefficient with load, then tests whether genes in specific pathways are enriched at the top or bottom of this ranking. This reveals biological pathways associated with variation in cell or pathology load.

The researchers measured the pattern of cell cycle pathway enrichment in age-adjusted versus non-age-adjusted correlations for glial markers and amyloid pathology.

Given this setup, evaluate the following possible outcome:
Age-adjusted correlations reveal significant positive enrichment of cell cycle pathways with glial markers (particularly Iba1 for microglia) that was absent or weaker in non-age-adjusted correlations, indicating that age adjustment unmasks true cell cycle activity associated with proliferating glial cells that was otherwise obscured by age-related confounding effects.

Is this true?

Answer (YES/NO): YES